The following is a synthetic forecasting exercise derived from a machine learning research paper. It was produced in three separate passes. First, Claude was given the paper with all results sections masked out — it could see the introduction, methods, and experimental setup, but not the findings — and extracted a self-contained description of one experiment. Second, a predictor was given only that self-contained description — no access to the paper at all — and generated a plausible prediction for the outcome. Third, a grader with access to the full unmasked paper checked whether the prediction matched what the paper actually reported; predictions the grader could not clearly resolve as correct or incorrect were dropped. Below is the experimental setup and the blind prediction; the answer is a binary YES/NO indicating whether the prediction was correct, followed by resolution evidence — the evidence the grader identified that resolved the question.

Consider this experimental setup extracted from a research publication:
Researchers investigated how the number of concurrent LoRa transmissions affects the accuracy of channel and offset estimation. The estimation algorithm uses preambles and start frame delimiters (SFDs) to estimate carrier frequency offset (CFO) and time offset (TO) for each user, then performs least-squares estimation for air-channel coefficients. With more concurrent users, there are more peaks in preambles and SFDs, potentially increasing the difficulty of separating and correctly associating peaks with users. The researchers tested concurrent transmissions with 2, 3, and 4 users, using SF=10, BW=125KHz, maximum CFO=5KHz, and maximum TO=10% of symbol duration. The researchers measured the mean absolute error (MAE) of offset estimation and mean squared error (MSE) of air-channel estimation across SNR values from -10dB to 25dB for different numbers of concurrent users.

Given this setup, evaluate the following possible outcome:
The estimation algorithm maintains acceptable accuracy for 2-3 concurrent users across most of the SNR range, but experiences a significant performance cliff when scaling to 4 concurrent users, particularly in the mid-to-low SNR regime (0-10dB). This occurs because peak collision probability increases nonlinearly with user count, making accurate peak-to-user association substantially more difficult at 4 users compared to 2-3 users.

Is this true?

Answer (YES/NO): NO